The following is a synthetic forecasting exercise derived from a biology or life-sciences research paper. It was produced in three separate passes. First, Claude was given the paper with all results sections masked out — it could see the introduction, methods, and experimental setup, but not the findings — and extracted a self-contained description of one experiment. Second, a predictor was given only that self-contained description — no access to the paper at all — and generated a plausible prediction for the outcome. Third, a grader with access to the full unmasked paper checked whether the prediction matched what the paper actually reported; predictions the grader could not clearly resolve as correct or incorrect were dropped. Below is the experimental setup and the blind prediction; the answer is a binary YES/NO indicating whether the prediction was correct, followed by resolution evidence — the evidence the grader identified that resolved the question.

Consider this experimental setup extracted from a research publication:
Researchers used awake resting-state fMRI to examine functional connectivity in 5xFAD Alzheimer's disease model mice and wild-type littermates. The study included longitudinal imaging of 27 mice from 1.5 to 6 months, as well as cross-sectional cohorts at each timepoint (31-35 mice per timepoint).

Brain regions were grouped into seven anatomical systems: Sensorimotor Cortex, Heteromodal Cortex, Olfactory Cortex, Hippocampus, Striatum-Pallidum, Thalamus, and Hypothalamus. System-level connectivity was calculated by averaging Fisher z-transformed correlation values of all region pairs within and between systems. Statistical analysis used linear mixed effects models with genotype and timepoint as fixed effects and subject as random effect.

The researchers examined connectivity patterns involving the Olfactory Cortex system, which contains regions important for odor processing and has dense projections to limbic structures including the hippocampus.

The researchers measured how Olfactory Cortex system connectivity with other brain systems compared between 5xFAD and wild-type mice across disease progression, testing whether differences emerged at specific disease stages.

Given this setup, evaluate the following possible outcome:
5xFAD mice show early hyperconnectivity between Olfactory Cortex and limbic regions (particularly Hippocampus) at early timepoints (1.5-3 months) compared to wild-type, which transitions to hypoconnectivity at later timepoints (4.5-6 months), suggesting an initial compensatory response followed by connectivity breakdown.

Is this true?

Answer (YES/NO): NO